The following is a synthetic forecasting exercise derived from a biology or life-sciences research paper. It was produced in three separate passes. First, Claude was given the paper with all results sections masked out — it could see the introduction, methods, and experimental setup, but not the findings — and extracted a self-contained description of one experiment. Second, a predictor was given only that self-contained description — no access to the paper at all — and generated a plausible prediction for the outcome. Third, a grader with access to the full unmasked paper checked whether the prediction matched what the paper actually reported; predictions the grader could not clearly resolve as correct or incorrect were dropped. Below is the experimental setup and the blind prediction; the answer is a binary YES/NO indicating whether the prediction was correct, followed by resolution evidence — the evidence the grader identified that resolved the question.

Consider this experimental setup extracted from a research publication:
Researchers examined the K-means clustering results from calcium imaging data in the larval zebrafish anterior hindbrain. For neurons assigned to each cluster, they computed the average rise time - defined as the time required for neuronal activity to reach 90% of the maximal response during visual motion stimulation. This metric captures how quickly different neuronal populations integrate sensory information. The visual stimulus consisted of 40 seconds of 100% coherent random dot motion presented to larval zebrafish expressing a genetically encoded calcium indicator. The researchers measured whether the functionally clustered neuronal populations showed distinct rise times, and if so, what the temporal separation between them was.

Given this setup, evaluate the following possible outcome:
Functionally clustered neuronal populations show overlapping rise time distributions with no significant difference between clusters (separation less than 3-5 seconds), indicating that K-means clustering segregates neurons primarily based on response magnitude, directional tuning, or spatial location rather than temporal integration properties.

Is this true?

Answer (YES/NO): NO